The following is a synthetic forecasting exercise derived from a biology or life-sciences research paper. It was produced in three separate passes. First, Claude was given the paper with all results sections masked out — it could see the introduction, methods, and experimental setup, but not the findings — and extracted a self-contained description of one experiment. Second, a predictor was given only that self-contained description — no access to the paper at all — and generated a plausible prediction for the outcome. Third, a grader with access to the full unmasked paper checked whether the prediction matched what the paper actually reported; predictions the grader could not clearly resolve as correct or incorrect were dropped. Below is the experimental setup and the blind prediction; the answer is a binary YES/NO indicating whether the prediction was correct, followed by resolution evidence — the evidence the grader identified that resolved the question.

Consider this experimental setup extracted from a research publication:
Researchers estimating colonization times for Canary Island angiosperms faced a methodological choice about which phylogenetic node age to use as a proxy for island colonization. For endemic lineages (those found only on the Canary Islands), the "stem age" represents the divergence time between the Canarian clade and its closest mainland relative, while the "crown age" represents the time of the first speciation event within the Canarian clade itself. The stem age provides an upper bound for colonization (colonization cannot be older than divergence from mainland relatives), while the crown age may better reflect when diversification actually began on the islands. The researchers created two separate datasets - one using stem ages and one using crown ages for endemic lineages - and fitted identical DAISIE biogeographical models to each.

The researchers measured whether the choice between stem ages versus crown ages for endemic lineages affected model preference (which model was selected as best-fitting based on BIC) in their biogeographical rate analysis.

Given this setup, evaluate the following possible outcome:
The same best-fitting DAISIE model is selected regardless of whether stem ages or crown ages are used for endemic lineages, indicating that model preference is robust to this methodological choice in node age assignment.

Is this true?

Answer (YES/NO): YES